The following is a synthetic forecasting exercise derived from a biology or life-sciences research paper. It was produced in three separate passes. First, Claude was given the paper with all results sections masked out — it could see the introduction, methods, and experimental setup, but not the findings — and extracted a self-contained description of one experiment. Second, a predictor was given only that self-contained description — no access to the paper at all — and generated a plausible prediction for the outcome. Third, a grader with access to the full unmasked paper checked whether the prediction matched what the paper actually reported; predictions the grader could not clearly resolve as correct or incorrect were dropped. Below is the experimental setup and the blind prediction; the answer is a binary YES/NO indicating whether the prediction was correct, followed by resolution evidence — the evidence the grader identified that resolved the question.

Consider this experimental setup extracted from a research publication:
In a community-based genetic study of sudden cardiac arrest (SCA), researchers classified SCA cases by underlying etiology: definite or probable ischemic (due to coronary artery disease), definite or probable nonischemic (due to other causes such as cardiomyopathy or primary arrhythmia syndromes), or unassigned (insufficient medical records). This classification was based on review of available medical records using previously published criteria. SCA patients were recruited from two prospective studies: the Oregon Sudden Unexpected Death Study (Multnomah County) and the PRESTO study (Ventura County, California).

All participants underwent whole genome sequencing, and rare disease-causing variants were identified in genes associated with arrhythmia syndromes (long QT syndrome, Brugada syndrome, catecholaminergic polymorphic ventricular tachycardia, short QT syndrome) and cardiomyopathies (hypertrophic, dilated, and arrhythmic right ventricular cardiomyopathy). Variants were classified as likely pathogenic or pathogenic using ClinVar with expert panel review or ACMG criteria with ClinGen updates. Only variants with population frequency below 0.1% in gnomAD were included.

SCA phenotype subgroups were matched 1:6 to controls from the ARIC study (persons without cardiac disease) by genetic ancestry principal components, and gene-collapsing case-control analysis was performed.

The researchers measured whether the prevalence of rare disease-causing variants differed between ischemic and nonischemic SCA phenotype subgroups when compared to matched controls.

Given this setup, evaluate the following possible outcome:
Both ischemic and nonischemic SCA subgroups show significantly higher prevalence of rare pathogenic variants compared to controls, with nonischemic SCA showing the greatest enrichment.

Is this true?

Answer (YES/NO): YES